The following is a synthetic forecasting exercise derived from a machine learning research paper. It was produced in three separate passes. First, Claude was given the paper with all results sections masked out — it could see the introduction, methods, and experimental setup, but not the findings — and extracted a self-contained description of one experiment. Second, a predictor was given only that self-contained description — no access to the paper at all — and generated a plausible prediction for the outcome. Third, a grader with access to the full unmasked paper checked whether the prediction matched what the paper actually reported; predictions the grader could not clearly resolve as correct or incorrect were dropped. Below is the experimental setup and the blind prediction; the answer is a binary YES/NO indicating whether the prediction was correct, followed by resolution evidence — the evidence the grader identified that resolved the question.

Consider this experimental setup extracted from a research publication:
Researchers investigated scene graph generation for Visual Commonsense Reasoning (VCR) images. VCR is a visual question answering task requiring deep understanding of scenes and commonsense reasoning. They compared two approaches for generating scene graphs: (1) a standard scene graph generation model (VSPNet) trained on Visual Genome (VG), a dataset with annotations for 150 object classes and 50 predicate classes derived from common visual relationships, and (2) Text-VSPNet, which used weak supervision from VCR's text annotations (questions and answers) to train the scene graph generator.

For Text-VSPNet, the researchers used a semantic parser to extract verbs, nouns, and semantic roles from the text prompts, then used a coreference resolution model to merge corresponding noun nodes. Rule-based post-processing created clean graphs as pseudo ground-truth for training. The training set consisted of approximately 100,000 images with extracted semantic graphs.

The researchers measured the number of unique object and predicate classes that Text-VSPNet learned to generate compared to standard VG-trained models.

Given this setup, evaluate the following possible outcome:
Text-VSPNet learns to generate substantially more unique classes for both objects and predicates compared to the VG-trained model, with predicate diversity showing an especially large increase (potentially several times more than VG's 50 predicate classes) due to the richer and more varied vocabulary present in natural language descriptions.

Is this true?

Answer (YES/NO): YES